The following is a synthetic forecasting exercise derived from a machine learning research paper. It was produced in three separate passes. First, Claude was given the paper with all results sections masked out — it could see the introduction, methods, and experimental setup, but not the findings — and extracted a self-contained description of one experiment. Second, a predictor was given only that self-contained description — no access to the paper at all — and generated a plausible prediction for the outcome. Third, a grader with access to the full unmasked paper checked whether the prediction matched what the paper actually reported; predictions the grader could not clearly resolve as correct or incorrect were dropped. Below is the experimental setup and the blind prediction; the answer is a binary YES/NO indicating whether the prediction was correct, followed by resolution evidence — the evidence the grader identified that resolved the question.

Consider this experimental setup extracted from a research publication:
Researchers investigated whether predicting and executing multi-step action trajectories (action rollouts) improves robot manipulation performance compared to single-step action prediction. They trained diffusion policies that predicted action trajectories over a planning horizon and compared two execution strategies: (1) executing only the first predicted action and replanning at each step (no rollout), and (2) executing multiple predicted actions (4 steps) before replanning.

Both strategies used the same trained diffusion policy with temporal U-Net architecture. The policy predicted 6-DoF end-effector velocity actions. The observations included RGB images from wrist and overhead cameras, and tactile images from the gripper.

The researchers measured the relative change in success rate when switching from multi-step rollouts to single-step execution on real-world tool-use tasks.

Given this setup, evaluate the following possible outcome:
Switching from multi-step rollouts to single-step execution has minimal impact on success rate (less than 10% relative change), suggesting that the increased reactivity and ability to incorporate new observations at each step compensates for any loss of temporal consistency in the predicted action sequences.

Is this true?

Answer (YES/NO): NO